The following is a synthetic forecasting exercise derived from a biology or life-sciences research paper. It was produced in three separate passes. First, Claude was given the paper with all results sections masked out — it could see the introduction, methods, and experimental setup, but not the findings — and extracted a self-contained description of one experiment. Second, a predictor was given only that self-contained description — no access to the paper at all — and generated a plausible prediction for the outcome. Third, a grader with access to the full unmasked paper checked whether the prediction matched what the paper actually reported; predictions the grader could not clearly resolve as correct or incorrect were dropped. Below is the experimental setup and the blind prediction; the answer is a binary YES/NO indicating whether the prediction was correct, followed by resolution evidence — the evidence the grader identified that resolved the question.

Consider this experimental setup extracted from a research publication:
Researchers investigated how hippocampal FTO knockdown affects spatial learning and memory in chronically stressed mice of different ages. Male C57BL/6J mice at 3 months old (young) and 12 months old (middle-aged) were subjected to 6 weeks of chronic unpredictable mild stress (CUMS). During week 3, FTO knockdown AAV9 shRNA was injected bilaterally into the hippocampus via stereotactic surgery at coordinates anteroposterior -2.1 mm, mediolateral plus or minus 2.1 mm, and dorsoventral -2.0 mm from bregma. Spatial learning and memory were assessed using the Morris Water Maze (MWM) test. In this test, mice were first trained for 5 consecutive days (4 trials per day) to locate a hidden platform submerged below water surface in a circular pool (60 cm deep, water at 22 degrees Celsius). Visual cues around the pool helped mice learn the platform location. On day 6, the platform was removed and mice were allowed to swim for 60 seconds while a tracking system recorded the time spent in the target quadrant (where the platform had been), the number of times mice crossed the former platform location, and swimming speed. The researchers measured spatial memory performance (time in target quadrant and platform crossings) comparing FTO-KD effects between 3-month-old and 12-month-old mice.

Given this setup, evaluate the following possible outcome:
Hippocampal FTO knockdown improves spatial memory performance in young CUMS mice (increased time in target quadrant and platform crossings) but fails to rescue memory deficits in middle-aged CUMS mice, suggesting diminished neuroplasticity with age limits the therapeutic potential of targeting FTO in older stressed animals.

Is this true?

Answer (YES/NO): NO